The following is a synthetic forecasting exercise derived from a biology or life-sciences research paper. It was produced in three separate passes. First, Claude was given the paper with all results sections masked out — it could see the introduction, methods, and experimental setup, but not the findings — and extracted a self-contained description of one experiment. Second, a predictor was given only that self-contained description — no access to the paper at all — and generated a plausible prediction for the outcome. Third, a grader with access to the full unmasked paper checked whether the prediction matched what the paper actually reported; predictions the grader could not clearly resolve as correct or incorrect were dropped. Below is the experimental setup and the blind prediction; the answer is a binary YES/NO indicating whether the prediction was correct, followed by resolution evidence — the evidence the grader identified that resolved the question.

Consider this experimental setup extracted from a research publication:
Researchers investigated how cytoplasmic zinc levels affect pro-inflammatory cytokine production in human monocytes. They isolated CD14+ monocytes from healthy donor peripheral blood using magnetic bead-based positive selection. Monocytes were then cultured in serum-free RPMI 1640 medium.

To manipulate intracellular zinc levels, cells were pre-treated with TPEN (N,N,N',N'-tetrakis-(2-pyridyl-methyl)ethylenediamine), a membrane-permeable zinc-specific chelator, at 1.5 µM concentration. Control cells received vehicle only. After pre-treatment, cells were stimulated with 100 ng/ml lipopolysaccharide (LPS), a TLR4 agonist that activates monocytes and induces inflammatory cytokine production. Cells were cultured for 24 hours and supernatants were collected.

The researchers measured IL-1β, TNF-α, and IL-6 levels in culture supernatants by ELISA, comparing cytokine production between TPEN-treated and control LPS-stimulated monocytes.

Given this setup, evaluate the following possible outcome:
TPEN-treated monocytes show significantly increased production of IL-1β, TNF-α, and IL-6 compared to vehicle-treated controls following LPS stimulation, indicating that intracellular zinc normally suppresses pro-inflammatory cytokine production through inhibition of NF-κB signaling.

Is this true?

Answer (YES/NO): NO